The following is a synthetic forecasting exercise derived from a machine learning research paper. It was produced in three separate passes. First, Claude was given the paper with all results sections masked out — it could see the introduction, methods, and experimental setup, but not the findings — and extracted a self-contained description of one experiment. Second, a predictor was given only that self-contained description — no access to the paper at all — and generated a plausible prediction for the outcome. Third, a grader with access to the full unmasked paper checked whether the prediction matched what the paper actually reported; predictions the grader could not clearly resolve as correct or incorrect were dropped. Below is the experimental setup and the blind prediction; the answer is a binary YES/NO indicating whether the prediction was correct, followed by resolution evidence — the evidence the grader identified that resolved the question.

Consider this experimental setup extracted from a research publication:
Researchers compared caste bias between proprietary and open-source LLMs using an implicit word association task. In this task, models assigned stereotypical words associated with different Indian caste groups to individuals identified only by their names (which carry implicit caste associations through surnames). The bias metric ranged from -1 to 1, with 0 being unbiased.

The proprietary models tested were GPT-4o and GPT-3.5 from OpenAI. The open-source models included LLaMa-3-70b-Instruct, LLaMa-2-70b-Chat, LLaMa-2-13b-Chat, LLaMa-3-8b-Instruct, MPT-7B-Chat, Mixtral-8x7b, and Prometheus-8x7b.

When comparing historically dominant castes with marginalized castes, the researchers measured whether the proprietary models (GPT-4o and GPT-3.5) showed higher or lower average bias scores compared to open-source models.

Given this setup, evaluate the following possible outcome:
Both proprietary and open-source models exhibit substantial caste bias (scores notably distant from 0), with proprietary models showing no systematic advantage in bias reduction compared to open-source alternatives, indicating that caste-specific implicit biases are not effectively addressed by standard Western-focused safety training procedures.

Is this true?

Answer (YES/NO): YES